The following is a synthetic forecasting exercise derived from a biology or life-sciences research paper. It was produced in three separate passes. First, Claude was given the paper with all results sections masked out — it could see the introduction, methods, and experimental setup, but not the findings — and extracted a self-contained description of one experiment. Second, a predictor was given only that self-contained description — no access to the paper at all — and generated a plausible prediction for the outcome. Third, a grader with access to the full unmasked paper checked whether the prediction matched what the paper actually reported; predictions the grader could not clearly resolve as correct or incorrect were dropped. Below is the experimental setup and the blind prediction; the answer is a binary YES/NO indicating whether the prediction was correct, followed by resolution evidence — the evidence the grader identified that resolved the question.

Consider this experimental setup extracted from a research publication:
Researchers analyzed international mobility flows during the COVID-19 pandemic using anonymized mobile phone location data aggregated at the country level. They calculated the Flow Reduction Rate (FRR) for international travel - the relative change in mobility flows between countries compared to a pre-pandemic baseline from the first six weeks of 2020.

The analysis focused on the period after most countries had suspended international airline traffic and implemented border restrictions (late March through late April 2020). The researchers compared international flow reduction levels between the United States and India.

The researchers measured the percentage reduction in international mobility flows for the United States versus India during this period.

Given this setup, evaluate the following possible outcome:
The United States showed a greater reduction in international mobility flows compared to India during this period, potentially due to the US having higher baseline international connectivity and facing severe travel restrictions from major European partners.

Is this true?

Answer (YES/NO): NO